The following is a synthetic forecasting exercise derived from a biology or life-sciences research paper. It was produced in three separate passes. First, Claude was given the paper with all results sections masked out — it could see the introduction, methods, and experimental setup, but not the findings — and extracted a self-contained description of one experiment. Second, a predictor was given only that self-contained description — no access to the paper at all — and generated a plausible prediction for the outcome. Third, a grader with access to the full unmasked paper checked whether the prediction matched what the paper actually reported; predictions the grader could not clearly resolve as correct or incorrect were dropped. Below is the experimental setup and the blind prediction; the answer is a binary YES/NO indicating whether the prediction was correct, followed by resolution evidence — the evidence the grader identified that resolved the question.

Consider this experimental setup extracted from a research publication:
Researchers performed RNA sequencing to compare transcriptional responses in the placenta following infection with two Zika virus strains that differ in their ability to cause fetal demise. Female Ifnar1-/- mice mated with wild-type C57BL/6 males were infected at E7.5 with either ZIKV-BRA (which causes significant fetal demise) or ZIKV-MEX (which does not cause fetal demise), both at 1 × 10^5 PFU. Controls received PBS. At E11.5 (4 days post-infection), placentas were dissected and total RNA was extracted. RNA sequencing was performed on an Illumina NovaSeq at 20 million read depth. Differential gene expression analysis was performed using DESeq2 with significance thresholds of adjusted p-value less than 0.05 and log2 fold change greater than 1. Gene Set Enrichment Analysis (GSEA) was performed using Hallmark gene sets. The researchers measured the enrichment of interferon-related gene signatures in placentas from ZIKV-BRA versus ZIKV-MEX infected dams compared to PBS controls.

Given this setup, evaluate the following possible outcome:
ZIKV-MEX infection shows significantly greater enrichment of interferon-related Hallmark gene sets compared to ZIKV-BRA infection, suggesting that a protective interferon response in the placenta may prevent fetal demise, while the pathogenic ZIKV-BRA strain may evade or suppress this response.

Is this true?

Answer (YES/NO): NO